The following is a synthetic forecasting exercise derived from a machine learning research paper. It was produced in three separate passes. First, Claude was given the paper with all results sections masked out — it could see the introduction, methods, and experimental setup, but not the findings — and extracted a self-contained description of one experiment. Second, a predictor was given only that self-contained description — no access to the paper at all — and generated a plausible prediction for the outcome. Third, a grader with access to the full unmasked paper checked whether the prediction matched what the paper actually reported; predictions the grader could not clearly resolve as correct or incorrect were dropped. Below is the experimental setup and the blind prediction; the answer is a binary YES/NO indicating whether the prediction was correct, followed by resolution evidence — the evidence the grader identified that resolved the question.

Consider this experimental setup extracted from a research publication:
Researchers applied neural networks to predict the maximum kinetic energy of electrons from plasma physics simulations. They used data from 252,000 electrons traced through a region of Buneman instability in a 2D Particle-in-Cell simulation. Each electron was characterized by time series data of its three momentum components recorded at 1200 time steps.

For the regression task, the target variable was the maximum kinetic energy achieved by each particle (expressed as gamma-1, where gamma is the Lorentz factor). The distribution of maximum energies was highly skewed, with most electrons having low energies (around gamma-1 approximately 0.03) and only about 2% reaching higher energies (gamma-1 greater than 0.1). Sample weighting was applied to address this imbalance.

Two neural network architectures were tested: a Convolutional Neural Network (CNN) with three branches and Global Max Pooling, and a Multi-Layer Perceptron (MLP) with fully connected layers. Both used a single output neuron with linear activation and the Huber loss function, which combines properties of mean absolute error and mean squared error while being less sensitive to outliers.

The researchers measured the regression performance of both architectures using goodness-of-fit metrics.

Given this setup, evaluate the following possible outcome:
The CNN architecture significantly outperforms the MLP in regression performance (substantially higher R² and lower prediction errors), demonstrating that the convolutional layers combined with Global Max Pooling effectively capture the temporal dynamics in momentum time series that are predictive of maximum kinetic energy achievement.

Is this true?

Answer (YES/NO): NO